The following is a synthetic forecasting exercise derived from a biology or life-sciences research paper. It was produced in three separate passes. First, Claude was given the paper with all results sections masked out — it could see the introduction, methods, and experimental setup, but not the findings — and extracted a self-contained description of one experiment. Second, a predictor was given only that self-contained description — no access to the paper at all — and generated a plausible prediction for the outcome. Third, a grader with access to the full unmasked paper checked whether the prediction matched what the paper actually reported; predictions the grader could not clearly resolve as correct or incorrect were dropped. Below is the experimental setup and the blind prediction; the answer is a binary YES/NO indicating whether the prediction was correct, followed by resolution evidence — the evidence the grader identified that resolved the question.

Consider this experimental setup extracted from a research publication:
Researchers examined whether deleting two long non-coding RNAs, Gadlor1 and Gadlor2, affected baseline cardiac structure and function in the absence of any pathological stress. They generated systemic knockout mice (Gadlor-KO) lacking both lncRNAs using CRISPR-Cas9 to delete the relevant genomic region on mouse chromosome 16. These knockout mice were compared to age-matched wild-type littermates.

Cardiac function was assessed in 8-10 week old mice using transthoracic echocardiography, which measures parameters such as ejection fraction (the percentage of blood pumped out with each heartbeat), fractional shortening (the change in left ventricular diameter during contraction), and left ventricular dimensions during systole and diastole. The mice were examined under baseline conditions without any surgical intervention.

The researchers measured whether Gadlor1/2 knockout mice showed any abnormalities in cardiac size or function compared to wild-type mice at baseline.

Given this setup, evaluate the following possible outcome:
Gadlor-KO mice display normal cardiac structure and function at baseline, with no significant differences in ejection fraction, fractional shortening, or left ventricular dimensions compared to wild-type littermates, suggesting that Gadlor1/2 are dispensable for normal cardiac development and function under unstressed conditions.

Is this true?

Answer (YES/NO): YES